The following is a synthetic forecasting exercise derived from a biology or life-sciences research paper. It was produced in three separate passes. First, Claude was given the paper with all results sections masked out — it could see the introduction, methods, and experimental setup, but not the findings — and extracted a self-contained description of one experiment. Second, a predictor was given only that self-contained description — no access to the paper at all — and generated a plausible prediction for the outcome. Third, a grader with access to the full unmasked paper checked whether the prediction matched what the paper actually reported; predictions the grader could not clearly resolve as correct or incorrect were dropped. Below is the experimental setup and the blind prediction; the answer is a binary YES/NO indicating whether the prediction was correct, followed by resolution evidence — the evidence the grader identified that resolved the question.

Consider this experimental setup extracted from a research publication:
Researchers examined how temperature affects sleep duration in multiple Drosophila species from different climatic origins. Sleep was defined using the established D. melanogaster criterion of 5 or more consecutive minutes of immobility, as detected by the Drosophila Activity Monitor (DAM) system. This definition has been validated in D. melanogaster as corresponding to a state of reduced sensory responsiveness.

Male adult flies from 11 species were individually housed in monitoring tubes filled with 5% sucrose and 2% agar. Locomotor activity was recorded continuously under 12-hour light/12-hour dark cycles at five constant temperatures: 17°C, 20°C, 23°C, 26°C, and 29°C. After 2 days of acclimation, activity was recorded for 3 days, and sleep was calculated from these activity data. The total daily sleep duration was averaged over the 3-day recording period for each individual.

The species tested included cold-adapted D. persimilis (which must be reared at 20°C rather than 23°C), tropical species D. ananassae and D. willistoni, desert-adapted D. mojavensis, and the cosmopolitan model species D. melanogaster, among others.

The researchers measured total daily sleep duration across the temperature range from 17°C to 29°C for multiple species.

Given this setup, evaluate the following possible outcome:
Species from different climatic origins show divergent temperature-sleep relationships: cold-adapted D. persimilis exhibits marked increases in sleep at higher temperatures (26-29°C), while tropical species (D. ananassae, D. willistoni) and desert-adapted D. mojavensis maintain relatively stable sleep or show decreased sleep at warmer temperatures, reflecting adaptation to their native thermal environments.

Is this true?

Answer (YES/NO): NO